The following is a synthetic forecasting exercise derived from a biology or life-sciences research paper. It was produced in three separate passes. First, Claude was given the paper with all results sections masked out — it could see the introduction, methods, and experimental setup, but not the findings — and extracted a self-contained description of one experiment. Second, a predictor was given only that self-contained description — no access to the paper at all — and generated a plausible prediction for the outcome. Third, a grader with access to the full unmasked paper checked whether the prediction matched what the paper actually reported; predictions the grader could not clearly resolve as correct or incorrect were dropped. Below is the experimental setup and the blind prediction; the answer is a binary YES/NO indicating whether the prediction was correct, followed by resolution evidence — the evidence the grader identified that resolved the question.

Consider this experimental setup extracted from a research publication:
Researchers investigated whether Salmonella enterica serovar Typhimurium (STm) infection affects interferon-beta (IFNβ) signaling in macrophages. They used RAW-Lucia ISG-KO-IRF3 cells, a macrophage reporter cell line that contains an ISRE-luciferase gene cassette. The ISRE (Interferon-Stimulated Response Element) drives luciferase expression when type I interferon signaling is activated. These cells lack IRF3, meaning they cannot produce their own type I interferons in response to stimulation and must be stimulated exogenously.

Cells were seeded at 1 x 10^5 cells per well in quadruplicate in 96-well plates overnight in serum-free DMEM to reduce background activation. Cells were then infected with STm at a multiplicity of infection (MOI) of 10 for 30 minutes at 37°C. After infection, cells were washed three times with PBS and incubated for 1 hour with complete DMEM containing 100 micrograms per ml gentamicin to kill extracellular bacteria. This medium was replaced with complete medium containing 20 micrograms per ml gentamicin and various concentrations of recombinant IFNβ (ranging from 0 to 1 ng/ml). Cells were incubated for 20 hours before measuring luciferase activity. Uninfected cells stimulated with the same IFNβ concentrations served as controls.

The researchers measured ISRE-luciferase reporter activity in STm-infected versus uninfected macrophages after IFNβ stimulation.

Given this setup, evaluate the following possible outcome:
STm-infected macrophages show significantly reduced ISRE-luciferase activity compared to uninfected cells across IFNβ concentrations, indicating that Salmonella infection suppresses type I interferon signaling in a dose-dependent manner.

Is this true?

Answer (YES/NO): NO